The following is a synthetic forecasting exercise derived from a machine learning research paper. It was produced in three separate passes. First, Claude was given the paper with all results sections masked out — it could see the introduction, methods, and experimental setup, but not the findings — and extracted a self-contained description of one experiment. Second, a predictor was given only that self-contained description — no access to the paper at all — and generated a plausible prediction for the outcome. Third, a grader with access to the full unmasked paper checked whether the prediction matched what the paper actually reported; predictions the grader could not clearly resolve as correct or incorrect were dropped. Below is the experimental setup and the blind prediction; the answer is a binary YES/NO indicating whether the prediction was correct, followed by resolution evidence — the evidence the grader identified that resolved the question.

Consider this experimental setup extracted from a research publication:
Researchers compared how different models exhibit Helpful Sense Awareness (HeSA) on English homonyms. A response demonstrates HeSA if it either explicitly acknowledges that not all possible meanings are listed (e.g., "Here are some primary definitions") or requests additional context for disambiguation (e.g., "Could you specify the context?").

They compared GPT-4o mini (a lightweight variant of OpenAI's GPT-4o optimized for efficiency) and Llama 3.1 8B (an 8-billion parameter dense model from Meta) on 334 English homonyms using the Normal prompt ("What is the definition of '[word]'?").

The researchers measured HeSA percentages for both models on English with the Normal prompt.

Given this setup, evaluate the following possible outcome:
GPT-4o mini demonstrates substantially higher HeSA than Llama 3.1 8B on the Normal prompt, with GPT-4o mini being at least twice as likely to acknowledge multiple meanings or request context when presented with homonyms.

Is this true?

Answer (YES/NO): NO